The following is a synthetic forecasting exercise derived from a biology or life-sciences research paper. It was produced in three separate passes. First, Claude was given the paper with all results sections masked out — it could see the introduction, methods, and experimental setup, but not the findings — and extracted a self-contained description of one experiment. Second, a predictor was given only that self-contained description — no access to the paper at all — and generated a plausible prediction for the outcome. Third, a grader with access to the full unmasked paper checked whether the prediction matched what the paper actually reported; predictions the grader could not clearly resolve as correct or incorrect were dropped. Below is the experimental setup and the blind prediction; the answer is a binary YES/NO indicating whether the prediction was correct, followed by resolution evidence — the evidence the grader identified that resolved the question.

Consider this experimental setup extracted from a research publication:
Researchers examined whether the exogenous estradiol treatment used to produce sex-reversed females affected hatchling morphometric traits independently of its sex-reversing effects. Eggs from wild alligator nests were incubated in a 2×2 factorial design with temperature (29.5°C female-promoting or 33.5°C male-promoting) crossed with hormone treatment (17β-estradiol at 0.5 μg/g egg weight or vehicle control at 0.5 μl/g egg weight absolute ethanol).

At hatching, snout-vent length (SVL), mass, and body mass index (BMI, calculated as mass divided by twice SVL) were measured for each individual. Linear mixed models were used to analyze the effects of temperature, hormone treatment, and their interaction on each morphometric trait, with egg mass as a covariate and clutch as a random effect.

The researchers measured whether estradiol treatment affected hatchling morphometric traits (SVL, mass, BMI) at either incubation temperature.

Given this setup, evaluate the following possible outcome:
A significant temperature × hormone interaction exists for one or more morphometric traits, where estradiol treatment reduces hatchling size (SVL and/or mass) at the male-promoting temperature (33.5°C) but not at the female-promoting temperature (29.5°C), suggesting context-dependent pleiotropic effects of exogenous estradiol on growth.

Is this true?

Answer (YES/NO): NO